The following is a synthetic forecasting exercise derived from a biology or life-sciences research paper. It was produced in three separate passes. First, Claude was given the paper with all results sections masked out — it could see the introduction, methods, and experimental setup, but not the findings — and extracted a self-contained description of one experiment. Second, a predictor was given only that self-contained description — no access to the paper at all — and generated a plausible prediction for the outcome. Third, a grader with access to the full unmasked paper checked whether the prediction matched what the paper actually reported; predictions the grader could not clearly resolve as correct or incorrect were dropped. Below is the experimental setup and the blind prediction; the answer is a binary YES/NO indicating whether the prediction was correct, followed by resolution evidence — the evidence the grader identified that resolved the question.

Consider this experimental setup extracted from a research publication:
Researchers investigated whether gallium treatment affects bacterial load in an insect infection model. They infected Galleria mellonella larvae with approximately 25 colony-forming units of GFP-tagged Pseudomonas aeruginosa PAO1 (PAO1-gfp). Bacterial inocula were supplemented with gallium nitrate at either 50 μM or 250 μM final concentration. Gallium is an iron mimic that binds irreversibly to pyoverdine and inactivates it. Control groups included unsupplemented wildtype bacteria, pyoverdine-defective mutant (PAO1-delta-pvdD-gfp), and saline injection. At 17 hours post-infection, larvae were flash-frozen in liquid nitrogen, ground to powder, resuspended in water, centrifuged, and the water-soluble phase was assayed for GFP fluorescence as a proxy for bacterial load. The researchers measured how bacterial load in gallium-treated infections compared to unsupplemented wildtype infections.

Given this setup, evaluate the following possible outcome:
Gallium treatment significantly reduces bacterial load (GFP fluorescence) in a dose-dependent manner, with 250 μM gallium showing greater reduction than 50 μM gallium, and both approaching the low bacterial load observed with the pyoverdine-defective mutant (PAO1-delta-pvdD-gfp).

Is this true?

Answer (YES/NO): NO